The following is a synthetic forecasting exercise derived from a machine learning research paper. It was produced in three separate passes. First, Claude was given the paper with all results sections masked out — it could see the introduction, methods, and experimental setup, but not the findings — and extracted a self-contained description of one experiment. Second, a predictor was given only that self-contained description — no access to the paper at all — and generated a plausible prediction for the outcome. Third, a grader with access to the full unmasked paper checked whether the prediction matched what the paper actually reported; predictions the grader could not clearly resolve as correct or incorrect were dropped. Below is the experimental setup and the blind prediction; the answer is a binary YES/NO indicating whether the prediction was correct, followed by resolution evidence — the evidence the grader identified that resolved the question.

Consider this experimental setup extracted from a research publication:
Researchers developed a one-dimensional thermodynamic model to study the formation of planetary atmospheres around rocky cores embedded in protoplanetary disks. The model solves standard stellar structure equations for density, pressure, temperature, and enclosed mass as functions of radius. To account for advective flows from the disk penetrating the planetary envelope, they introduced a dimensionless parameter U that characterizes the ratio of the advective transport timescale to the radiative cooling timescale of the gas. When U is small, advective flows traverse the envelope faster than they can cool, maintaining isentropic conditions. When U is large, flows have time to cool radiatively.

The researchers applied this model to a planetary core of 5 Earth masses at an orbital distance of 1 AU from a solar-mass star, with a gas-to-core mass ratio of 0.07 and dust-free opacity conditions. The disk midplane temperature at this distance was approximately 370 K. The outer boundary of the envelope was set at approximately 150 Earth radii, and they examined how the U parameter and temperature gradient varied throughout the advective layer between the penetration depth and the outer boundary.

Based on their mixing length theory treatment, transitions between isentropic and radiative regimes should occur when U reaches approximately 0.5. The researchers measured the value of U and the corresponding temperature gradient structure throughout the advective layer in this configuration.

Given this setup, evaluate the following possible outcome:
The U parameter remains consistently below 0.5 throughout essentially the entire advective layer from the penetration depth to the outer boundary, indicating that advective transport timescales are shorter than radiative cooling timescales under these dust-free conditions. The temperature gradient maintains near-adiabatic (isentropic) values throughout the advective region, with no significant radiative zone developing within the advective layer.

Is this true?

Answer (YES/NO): NO